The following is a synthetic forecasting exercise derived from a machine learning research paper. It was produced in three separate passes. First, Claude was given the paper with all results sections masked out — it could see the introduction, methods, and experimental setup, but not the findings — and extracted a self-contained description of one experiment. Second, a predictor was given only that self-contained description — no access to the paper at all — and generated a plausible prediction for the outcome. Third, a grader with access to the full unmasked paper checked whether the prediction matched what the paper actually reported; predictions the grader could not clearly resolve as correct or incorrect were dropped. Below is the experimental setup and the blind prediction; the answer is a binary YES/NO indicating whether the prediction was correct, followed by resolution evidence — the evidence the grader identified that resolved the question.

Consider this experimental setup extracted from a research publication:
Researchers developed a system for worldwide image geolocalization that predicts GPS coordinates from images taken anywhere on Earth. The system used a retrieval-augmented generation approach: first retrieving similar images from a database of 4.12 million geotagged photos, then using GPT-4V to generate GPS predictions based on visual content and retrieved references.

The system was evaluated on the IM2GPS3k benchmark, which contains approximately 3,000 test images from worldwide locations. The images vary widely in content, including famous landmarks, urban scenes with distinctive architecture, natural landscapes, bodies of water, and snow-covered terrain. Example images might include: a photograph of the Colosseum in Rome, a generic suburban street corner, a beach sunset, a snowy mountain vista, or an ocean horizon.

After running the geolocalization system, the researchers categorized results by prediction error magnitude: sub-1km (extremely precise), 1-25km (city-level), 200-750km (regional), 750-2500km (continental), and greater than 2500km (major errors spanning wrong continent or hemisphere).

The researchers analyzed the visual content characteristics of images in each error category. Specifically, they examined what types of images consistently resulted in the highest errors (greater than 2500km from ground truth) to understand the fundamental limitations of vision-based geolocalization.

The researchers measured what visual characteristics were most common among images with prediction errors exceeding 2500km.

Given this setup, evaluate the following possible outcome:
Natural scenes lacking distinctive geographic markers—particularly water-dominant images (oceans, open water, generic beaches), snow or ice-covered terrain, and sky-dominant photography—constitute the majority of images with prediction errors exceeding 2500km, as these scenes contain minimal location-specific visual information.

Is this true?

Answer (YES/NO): YES